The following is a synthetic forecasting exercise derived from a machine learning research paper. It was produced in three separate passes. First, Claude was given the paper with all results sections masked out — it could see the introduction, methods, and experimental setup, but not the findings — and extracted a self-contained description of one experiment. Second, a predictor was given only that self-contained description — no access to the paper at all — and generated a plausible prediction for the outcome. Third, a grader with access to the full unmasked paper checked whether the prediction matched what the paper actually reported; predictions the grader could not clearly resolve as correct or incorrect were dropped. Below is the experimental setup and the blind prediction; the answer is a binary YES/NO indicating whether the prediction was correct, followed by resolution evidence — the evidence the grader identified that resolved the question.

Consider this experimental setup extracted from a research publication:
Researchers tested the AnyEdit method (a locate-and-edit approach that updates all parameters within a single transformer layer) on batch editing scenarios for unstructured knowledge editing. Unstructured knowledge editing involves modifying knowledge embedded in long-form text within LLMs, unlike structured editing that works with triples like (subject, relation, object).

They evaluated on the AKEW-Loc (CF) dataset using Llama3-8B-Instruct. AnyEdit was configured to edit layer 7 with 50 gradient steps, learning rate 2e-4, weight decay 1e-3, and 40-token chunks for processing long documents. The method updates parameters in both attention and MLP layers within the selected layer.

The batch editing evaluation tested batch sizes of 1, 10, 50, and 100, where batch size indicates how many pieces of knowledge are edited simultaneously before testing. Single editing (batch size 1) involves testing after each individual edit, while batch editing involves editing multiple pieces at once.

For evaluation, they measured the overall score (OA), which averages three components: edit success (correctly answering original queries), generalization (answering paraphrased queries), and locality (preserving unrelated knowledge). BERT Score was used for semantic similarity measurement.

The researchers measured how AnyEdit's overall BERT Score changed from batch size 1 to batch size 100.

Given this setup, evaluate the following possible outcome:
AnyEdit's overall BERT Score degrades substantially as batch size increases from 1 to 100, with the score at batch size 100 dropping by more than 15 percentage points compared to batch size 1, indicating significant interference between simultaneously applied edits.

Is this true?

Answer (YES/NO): YES